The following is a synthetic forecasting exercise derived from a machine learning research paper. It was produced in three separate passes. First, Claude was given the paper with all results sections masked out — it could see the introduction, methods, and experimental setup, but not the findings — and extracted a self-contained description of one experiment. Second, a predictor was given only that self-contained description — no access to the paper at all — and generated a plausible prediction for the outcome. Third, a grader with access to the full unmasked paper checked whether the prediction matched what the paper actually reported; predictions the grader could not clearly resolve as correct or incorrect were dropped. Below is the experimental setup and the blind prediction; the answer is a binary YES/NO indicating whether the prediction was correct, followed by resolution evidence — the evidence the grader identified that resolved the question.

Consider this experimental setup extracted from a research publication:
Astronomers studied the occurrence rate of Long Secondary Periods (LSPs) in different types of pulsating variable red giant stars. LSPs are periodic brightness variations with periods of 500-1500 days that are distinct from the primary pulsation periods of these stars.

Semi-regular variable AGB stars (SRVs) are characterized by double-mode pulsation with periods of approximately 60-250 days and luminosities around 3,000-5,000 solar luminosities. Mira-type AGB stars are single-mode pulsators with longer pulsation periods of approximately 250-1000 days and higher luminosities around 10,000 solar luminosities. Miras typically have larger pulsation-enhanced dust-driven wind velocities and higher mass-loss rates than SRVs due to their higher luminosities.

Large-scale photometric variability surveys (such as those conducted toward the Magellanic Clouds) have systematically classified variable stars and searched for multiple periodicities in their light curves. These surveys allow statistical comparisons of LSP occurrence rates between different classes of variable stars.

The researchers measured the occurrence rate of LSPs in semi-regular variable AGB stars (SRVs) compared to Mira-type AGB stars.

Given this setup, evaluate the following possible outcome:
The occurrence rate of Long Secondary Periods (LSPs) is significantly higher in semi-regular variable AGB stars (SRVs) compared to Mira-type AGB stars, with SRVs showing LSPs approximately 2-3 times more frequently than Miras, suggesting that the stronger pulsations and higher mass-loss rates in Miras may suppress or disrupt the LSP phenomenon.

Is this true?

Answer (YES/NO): NO